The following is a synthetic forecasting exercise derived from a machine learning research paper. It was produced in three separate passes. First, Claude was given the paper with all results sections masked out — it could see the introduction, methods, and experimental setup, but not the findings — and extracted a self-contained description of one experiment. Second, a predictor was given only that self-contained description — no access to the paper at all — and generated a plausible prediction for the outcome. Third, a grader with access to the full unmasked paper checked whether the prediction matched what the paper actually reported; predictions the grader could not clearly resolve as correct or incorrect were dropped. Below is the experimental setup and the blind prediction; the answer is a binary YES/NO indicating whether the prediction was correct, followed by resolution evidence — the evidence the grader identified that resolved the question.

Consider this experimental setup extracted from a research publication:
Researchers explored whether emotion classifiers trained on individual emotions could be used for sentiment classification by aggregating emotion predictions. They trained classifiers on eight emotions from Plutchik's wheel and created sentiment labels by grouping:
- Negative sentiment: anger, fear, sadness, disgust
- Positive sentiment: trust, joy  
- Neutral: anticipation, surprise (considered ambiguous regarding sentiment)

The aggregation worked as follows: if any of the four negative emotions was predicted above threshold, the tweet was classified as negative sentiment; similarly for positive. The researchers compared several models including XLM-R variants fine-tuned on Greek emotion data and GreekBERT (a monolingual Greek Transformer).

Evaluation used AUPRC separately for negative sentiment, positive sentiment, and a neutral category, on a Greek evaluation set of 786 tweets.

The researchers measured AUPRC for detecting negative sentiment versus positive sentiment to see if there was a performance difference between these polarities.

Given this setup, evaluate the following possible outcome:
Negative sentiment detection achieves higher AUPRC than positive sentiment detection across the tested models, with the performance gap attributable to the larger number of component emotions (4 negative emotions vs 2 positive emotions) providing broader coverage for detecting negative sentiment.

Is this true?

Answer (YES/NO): NO